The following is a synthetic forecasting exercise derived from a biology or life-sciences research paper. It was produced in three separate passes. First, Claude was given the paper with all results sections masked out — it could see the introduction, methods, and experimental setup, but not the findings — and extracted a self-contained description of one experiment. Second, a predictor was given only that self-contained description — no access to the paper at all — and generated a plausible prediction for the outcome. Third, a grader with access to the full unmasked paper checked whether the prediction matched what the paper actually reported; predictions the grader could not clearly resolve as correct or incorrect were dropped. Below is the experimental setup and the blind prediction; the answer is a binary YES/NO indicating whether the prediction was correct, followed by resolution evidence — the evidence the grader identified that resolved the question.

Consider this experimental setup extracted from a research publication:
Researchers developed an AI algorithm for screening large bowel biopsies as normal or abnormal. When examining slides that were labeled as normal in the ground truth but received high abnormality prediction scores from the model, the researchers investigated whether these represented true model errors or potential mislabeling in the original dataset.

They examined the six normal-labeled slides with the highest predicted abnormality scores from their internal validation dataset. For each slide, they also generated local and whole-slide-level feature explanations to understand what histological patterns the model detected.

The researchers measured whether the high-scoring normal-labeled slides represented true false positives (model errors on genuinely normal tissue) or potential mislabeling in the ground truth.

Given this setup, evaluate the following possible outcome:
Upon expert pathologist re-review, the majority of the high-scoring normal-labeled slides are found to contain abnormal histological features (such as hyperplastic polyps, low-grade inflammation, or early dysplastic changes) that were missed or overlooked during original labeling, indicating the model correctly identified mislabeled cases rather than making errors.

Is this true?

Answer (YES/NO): YES